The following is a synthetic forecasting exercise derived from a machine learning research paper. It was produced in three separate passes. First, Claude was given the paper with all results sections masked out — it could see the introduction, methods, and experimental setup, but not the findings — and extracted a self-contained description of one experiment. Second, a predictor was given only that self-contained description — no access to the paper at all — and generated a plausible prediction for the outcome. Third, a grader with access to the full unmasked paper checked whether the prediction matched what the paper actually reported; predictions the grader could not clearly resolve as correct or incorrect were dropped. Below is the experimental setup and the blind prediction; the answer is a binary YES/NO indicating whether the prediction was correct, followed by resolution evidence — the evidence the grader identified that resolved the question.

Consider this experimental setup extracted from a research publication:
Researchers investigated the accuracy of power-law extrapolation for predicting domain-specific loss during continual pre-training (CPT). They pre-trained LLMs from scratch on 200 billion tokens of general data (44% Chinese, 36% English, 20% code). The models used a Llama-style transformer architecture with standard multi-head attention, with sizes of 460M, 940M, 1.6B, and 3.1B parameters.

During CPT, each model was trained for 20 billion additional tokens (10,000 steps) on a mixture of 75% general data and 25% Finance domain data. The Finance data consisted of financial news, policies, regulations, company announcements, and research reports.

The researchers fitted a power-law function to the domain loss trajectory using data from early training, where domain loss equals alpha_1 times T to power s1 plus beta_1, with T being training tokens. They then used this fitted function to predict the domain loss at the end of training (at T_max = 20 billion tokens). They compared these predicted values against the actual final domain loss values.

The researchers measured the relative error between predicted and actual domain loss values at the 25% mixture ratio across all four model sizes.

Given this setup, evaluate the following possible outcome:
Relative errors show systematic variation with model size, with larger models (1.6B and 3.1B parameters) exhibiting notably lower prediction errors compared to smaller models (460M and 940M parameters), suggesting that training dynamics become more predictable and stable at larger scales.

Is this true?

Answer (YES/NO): NO